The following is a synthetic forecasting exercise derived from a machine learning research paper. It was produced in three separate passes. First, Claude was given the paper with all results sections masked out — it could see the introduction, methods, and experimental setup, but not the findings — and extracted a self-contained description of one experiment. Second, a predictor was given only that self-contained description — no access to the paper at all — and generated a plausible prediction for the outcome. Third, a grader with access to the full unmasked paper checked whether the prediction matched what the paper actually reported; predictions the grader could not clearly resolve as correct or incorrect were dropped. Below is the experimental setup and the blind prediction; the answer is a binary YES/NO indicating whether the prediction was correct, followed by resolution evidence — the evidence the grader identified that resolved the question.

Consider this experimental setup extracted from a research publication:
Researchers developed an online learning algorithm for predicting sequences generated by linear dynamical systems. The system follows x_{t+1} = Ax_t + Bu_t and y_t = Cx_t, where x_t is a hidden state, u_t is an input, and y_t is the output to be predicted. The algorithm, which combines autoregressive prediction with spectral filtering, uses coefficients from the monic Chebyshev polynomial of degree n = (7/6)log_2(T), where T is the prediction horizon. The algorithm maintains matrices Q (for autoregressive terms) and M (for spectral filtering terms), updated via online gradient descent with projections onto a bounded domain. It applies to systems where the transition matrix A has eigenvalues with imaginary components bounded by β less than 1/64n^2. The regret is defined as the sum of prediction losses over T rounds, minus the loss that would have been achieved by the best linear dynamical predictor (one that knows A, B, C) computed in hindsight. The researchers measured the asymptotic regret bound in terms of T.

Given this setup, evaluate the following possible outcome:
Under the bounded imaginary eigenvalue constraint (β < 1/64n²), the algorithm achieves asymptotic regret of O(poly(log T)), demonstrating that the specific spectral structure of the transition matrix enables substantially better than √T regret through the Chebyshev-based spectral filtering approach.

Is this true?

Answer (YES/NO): NO